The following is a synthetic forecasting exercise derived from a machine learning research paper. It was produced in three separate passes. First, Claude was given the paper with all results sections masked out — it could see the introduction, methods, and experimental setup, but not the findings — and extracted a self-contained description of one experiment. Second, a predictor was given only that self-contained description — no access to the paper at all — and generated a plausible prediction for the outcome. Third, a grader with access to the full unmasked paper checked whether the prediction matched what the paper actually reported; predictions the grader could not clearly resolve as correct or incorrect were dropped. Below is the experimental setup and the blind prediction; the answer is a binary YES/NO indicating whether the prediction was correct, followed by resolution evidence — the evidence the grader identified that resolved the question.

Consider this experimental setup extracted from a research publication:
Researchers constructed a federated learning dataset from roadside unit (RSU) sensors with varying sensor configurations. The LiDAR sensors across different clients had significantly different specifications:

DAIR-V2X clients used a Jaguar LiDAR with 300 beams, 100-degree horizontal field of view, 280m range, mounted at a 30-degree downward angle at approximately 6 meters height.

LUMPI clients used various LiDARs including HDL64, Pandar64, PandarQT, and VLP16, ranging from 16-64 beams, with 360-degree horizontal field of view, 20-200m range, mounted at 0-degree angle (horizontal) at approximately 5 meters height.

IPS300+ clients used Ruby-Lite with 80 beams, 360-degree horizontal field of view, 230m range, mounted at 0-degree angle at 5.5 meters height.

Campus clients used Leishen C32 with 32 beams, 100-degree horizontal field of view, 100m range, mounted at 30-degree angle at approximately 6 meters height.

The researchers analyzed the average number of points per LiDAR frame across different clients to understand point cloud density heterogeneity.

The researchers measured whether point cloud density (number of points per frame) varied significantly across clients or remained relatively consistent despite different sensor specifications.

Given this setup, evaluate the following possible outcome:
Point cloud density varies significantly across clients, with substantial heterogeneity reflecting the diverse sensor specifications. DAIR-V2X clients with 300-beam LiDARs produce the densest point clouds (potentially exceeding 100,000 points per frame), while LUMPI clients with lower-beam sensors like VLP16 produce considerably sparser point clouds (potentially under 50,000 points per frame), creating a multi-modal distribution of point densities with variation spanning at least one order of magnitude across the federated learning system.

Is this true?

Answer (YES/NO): NO